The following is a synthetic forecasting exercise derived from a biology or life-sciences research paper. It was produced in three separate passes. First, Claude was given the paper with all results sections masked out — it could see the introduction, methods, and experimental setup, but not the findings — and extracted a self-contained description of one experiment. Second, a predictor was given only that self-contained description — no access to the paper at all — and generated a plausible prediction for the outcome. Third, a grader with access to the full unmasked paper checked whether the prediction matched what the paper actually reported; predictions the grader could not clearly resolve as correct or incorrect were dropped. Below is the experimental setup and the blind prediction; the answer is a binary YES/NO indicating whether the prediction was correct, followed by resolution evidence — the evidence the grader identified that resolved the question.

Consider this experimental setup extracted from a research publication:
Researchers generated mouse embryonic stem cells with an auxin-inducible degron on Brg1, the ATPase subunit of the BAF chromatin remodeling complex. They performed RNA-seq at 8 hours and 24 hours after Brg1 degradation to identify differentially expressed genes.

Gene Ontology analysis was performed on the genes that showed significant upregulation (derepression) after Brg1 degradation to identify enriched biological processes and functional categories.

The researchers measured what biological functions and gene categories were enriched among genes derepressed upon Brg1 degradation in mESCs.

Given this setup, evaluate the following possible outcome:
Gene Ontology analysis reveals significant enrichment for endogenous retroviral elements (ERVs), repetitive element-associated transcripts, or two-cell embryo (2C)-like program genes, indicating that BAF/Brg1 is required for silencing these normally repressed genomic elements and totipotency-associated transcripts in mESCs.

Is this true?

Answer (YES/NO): NO